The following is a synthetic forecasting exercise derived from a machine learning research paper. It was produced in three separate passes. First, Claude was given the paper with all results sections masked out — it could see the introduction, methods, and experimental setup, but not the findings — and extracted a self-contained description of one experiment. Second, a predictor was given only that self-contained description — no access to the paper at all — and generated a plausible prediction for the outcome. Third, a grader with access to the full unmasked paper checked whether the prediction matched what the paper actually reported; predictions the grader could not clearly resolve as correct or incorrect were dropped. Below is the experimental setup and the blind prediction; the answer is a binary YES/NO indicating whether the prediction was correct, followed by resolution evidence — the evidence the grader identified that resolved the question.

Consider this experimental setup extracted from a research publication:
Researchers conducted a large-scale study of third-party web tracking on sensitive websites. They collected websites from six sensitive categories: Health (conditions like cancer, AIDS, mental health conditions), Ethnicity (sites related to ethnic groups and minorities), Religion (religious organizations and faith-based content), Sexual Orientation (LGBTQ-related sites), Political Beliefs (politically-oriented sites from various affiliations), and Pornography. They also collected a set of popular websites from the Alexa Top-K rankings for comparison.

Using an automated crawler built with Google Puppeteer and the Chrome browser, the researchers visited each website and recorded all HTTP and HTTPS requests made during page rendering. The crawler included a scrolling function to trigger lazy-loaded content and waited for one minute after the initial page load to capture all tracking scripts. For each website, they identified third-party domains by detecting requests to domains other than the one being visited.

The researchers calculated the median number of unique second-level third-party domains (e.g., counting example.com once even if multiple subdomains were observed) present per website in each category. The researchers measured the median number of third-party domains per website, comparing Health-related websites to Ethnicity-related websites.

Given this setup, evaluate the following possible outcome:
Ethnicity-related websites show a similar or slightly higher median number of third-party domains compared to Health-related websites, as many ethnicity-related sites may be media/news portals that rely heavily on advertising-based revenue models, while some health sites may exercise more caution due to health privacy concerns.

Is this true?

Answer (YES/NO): NO